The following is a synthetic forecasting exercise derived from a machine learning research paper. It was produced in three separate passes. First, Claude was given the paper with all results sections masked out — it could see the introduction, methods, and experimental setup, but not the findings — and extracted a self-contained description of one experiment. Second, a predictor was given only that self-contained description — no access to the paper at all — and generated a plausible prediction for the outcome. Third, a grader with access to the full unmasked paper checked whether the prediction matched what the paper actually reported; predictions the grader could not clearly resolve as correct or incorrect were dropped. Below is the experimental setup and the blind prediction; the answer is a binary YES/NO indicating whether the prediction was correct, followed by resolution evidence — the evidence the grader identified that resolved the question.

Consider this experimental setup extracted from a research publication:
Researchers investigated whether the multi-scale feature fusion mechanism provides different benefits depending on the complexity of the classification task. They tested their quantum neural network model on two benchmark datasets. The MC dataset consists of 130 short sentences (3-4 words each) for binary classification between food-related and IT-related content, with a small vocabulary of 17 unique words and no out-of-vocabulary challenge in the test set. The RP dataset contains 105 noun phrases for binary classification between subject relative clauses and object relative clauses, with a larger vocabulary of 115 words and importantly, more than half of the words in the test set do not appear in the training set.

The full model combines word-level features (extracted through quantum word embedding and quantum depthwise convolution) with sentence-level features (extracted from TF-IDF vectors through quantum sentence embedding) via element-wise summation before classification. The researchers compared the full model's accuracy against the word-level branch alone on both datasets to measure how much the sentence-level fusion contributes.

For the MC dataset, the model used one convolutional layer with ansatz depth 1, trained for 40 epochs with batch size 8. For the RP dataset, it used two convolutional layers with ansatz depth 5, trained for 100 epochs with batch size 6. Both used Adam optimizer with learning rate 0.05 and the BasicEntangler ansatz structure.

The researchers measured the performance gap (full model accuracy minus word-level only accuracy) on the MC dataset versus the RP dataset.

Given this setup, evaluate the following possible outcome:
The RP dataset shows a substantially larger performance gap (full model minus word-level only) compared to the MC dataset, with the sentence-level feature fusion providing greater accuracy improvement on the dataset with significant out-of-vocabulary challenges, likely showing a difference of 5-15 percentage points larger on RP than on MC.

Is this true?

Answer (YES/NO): NO